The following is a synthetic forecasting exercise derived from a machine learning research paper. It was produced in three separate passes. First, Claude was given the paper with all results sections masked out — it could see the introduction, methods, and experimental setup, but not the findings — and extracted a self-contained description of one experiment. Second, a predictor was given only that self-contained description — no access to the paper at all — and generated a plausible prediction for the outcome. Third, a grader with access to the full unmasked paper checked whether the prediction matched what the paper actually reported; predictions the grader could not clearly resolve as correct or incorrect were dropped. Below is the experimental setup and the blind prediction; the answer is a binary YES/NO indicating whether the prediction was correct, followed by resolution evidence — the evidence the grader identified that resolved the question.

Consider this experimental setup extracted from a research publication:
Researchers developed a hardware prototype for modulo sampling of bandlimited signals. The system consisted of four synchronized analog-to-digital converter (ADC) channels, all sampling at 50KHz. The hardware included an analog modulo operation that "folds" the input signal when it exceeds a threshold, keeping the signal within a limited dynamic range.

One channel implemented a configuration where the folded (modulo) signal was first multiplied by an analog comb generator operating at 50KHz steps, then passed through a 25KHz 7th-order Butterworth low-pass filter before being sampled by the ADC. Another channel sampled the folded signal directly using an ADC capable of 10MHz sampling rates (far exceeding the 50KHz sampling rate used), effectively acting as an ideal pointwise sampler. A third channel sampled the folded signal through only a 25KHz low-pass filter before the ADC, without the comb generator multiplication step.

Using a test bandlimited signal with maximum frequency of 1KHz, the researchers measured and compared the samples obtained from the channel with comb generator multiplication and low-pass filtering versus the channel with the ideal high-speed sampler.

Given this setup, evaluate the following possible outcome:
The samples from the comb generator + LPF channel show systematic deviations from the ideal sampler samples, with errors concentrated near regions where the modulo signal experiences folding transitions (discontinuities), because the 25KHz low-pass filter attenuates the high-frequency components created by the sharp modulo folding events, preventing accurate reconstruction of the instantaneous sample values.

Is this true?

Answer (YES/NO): NO